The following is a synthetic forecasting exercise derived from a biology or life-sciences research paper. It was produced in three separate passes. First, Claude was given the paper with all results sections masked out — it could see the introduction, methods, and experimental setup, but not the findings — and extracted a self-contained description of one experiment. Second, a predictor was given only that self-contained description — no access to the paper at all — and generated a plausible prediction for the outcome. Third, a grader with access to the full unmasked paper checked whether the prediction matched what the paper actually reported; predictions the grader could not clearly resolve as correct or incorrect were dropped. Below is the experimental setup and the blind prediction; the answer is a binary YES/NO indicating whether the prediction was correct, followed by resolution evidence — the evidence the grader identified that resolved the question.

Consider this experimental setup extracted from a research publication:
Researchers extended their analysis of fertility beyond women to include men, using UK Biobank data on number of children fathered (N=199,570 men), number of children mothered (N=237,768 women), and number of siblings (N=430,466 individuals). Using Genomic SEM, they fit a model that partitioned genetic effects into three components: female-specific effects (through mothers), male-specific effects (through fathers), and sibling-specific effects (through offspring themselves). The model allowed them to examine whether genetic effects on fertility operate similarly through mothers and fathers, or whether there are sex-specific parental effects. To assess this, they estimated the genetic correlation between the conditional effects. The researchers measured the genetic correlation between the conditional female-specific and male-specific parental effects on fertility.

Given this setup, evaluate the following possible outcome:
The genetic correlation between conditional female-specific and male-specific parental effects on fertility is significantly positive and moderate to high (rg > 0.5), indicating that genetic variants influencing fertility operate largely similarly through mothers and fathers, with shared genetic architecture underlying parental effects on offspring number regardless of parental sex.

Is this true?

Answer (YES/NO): YES